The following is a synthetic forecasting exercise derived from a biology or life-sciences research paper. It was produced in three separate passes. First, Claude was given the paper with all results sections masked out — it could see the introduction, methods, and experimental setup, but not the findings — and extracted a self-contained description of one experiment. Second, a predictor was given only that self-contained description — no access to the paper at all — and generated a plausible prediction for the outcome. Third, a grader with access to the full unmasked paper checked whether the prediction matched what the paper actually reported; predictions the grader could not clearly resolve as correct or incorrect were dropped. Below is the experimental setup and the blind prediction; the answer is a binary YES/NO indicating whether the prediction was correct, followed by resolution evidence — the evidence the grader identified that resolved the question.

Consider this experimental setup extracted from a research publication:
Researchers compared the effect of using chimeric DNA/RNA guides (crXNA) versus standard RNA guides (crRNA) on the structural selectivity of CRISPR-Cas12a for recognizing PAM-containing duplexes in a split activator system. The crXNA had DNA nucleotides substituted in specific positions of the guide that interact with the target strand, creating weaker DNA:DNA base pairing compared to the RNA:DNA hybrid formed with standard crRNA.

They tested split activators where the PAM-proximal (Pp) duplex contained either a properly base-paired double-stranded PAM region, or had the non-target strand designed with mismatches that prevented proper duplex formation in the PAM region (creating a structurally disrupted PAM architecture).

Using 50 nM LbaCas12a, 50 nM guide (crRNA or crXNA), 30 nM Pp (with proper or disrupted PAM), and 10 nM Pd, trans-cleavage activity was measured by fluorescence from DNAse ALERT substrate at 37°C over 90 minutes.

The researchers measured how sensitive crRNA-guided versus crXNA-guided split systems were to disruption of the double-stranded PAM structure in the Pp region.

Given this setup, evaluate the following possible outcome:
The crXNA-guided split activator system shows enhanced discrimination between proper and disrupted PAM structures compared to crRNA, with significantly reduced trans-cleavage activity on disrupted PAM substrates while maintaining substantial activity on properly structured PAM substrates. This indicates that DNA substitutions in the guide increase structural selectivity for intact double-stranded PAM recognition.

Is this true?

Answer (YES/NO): YES